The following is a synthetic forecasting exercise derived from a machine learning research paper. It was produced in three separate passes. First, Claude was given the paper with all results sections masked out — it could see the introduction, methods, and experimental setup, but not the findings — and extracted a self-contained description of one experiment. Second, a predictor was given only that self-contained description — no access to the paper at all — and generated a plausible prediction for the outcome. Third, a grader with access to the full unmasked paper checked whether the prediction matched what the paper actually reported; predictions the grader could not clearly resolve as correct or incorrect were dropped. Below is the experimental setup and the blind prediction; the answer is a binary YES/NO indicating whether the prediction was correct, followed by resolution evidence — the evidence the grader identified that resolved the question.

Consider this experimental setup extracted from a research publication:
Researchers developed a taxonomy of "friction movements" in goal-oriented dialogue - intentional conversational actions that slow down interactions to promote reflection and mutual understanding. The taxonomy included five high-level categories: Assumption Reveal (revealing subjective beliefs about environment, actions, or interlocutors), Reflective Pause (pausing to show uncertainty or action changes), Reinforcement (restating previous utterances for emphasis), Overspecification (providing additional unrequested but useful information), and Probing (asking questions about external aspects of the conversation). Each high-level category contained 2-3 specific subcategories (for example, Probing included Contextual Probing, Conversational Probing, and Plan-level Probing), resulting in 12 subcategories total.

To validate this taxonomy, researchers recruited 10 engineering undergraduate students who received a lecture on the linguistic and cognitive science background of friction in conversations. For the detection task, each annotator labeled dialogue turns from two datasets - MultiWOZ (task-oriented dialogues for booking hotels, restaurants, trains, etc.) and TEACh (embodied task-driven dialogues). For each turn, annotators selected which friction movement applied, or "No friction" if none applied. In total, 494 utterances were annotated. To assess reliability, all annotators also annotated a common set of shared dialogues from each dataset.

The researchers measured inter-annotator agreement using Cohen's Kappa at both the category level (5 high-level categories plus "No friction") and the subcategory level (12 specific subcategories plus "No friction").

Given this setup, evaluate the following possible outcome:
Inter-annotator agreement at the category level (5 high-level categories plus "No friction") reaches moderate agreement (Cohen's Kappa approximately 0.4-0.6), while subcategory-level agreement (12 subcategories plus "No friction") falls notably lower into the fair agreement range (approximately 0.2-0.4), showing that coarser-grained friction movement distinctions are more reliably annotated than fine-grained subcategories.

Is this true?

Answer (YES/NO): NO